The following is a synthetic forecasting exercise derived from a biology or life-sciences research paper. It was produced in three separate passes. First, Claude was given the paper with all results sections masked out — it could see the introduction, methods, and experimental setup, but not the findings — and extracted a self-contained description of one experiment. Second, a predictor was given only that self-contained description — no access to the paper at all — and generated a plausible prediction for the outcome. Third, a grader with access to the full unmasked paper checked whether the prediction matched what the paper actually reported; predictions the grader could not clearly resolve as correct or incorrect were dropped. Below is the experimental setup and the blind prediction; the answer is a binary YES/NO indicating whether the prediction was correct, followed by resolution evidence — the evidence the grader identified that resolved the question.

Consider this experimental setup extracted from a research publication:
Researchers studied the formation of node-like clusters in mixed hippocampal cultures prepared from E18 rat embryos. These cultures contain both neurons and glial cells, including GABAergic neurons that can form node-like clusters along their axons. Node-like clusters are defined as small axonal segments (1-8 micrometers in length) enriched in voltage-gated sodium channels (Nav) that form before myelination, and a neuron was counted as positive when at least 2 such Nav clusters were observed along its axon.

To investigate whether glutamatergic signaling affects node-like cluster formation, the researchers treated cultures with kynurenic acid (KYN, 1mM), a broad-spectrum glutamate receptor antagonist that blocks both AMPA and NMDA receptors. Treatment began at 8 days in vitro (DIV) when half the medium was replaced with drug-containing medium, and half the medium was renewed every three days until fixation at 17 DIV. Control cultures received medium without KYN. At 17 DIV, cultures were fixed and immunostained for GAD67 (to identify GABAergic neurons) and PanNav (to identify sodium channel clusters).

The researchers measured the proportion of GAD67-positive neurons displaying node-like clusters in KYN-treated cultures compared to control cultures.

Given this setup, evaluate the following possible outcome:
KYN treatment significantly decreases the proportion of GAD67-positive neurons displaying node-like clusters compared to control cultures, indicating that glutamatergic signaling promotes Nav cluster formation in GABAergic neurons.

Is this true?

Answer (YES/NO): YES